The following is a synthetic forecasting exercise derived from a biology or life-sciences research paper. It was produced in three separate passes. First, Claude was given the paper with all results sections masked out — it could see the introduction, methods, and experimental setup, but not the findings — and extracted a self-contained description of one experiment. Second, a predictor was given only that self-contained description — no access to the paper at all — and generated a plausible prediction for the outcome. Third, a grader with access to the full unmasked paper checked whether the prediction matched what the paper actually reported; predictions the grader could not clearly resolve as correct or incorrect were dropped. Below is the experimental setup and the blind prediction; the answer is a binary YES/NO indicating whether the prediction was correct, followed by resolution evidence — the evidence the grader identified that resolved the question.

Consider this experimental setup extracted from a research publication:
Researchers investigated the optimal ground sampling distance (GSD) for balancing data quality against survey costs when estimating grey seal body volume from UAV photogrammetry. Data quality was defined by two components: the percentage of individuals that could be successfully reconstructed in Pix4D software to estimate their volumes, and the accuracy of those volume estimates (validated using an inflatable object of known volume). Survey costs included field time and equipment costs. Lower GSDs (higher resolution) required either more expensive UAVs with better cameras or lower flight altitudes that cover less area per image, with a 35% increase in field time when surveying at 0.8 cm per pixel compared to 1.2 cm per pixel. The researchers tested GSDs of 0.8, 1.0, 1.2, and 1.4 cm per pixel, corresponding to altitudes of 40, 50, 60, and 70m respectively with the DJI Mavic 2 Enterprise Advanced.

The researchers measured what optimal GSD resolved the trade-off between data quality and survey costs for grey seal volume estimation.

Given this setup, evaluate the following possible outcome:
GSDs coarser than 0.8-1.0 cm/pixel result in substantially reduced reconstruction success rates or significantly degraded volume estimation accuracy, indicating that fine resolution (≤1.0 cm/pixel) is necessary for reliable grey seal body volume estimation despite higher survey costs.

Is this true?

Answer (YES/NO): YES